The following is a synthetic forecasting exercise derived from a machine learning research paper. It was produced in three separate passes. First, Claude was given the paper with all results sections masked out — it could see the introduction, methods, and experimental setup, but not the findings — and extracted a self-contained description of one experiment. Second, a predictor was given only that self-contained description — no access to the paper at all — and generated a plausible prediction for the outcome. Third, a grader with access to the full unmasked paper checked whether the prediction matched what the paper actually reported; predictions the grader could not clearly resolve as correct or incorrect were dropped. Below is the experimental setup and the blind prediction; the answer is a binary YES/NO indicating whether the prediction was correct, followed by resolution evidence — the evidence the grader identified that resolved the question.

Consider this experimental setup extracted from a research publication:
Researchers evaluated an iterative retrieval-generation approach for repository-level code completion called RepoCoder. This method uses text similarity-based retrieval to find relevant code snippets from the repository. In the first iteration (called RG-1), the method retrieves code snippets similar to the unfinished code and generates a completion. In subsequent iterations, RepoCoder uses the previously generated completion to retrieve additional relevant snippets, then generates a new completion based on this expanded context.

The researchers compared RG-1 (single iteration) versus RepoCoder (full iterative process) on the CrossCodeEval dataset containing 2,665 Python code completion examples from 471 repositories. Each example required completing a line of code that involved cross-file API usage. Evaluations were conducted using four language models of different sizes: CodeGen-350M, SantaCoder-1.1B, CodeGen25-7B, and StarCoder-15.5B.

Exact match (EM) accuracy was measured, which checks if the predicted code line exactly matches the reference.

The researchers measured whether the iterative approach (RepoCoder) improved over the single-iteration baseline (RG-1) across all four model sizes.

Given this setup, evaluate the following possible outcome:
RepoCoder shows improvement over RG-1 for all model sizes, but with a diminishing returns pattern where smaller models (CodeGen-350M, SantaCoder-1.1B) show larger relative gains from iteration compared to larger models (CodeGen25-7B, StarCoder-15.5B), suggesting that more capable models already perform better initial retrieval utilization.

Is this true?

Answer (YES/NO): NO